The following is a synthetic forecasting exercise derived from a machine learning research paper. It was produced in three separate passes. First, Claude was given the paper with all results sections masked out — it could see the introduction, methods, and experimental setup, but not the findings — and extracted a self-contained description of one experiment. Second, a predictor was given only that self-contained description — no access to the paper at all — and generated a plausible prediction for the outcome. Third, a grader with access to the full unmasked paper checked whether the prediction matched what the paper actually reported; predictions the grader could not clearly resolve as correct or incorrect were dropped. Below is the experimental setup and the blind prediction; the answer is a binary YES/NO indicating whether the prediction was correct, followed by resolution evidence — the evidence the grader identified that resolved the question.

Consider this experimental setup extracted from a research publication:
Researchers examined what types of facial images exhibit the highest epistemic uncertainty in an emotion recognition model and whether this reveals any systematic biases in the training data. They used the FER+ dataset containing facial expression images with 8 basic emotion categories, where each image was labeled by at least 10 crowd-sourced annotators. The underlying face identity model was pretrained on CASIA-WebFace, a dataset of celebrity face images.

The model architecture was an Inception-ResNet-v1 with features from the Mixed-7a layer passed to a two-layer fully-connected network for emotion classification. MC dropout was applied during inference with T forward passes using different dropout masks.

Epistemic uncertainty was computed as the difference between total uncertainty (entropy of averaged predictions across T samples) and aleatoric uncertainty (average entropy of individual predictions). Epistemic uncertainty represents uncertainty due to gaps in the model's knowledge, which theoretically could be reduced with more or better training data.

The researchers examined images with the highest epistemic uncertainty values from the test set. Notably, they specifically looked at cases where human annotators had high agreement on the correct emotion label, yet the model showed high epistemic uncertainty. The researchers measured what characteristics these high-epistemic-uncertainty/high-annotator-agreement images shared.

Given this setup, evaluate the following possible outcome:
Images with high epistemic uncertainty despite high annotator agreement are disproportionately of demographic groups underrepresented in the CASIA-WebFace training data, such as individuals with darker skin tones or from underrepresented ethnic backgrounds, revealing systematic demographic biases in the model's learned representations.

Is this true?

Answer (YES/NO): YES